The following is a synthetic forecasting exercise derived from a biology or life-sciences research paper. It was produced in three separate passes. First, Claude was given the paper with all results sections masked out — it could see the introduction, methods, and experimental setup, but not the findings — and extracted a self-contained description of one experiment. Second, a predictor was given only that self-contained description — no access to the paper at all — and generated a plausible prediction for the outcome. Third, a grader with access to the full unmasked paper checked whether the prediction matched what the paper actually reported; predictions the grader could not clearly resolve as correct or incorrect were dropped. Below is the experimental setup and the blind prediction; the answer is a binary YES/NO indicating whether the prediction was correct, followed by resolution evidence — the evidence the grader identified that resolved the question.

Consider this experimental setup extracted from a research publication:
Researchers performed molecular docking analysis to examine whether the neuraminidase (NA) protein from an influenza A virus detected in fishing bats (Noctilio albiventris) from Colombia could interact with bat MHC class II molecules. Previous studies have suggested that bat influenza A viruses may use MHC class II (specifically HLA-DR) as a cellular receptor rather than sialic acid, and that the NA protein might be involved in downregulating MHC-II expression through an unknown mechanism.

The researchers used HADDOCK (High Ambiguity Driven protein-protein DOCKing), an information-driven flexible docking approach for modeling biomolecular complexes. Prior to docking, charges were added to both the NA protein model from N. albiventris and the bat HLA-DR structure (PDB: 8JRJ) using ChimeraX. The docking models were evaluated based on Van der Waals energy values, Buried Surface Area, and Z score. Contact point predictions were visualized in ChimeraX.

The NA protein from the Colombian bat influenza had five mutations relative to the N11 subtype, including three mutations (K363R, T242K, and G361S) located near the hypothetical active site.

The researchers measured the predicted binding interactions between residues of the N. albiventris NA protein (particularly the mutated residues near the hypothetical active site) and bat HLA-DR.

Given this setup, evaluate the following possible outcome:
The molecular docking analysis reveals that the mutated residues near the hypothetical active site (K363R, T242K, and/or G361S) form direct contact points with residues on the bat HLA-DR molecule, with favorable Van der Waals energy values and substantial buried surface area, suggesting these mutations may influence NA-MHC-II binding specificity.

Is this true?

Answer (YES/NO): YES